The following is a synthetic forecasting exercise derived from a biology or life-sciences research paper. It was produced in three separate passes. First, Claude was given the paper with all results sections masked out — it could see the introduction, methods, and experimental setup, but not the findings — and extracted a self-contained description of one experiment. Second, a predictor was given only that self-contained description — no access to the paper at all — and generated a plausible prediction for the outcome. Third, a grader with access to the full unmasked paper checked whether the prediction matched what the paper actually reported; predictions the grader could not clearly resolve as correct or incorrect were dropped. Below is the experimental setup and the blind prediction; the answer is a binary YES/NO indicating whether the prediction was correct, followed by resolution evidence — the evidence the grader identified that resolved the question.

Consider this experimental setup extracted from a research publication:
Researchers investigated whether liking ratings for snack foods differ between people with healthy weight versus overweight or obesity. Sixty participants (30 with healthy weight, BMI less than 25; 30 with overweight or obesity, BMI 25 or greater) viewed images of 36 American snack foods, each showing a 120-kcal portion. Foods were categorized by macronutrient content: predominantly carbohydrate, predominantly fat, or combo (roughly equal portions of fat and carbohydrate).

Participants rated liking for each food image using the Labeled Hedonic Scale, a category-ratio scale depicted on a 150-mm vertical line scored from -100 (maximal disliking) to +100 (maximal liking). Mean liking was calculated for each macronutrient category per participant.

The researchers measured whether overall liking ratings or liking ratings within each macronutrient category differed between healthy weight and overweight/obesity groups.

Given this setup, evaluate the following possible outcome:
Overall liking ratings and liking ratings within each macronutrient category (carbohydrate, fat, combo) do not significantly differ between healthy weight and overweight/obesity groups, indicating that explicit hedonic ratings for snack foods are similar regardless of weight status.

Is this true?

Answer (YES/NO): YES